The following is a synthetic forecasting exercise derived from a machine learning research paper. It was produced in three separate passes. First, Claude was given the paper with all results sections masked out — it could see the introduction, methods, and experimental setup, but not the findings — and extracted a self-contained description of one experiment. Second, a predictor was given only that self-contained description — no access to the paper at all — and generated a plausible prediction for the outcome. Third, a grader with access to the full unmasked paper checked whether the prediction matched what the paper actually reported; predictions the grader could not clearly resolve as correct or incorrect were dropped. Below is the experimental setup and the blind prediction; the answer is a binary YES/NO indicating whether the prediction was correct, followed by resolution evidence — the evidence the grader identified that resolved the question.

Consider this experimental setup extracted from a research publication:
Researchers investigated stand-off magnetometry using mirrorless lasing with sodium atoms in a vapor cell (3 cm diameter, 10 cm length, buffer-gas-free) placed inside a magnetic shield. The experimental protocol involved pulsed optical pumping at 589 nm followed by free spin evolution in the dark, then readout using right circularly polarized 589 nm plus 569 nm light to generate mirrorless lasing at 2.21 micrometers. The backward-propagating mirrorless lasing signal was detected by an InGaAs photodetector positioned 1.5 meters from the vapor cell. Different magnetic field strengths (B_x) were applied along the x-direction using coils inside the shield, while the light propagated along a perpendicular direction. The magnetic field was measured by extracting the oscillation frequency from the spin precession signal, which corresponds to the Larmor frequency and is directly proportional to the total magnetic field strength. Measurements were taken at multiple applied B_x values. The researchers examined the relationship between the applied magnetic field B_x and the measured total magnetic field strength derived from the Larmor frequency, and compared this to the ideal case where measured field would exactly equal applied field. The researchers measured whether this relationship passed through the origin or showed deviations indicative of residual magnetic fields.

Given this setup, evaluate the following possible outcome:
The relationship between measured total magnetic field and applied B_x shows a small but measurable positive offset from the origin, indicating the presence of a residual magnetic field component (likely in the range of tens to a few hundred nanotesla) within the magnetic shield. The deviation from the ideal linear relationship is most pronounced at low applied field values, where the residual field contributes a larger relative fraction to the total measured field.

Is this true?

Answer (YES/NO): NO